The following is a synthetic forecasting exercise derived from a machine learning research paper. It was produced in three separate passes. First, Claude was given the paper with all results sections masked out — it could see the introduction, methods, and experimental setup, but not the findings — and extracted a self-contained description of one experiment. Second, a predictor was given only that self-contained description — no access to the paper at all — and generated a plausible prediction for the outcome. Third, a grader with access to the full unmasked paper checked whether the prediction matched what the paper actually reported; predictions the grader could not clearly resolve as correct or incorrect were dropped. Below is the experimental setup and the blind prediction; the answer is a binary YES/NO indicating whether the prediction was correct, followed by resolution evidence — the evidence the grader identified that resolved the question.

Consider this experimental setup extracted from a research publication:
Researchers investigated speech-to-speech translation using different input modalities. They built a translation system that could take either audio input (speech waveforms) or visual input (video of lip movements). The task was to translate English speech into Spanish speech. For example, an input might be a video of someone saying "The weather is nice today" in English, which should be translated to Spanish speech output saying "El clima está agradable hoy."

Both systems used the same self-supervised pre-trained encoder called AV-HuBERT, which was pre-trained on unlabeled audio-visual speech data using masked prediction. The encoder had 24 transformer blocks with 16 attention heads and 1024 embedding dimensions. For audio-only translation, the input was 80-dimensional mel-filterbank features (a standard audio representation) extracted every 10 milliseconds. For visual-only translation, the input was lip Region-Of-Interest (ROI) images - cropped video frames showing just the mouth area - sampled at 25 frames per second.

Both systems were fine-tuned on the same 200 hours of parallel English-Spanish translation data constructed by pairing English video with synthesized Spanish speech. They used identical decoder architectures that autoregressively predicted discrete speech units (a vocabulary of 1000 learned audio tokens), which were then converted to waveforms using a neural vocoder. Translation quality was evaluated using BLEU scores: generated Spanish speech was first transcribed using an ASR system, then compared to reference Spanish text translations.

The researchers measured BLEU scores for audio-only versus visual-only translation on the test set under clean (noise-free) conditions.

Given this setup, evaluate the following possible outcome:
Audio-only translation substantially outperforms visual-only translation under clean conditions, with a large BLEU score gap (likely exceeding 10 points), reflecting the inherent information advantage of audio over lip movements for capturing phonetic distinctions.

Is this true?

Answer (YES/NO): YES